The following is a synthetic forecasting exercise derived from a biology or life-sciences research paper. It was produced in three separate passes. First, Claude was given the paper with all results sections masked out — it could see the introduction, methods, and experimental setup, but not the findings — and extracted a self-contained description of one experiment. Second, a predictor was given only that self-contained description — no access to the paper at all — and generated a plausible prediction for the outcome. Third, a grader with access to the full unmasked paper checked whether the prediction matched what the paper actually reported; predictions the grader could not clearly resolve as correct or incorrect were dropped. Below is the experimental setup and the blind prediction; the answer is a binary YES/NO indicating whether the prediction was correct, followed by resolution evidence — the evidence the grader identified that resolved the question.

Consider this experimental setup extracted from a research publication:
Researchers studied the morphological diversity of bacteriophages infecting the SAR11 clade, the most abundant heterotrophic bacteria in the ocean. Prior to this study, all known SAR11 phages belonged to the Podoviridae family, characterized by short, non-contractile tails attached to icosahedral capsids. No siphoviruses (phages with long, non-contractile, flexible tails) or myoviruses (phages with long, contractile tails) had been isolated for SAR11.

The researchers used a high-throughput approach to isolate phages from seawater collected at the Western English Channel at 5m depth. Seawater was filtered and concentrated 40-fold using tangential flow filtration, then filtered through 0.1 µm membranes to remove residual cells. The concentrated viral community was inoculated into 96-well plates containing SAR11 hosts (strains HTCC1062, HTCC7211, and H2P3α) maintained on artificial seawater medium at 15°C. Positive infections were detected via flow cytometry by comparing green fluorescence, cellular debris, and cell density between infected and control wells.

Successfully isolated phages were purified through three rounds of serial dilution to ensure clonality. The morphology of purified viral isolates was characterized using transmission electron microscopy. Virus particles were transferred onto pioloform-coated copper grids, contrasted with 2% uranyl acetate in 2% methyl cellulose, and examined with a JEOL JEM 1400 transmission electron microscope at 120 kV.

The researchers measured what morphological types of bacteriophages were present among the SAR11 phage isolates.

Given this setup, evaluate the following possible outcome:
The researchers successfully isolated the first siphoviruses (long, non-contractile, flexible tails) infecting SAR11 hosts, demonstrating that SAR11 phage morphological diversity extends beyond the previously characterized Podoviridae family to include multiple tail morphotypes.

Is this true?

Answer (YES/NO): YES